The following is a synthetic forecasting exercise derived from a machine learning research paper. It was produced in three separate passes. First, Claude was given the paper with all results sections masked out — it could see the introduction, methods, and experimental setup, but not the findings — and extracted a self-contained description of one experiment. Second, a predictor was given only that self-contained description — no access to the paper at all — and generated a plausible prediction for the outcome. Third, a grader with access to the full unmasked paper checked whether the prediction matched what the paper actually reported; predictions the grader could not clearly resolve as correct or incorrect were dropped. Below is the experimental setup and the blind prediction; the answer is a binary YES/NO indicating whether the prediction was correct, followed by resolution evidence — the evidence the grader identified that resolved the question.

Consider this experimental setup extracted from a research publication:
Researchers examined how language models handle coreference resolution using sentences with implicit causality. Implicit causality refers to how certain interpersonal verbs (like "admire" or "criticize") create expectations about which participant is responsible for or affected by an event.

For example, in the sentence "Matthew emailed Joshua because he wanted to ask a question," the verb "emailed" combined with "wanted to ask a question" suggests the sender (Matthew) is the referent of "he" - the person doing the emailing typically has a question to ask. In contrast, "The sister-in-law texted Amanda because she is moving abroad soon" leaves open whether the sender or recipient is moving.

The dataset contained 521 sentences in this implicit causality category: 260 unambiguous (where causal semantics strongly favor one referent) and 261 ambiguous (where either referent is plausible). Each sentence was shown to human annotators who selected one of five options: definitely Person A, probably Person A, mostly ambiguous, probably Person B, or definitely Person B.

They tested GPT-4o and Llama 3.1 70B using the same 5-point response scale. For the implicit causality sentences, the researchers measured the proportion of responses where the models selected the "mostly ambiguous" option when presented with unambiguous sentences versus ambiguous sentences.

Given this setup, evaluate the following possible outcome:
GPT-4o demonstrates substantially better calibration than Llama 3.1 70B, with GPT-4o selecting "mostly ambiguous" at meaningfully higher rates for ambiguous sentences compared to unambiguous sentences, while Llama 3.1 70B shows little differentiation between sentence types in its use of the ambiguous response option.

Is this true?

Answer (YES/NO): YES